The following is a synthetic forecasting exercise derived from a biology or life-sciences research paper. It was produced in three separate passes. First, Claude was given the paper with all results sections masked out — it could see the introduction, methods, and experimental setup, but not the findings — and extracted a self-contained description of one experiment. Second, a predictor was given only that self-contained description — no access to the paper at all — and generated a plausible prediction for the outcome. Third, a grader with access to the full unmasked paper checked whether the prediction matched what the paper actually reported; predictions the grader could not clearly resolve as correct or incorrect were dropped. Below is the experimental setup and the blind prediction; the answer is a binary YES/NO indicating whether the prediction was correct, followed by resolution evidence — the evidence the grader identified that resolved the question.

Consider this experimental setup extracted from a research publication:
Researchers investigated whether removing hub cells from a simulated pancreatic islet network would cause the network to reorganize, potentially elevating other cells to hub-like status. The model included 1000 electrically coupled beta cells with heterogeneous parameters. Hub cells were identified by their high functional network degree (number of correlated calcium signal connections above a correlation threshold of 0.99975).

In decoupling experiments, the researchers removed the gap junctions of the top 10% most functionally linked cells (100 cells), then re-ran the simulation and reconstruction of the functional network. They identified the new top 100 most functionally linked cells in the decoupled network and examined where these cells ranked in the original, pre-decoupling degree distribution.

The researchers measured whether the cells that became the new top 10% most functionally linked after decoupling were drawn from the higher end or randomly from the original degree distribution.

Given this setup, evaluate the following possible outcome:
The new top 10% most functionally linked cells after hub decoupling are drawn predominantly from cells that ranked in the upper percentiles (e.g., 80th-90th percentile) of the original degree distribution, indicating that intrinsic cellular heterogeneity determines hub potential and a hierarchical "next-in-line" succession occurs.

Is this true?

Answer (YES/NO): YES